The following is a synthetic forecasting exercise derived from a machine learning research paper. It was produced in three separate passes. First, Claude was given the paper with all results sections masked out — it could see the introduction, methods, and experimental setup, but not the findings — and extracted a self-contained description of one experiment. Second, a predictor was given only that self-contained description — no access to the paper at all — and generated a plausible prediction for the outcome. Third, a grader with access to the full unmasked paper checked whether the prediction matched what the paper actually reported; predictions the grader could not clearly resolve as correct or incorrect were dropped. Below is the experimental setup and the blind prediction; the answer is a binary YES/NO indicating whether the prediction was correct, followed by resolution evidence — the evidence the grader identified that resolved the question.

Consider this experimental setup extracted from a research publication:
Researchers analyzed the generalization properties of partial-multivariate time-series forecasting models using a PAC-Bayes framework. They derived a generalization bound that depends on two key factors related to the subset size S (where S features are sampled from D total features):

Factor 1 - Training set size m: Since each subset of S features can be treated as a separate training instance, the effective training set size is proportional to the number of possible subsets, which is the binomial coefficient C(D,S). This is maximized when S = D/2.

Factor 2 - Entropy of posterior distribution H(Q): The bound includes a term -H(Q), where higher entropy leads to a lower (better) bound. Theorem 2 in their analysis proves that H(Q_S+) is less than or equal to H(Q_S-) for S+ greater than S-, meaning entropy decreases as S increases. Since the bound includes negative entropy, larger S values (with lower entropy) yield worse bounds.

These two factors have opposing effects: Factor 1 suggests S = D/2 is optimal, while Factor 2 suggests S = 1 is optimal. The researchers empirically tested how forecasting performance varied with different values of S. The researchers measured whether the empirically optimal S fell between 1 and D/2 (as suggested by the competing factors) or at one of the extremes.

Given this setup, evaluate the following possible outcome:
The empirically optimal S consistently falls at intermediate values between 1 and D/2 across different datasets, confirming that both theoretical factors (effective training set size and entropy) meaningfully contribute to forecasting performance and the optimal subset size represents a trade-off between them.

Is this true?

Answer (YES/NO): YES